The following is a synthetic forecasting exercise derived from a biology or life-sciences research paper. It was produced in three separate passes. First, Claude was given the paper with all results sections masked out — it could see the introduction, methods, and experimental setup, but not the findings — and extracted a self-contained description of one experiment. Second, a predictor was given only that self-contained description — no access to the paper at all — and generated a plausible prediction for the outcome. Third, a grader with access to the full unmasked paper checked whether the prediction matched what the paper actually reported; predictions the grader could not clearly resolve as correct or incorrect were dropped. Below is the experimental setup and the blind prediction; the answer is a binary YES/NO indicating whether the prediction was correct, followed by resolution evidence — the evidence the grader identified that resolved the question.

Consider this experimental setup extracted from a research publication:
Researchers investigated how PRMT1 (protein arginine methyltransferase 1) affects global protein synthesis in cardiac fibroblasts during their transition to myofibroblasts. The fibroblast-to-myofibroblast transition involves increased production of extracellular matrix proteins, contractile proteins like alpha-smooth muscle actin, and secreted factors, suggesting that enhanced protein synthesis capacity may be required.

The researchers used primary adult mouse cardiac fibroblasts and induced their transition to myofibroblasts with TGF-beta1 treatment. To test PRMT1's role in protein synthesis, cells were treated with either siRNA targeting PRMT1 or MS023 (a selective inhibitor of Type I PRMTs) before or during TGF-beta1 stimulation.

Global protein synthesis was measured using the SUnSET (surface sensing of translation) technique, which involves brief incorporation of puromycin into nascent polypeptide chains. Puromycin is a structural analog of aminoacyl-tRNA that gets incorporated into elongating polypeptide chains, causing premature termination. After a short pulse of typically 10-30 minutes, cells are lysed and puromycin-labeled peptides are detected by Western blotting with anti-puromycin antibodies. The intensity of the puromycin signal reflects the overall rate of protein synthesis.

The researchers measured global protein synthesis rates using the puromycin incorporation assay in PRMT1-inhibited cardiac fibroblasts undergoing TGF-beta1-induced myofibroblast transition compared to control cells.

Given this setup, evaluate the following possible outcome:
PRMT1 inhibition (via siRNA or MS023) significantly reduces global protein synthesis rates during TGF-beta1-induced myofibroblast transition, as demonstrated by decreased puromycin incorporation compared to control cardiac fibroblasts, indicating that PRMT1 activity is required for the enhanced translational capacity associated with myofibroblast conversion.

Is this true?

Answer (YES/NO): YES